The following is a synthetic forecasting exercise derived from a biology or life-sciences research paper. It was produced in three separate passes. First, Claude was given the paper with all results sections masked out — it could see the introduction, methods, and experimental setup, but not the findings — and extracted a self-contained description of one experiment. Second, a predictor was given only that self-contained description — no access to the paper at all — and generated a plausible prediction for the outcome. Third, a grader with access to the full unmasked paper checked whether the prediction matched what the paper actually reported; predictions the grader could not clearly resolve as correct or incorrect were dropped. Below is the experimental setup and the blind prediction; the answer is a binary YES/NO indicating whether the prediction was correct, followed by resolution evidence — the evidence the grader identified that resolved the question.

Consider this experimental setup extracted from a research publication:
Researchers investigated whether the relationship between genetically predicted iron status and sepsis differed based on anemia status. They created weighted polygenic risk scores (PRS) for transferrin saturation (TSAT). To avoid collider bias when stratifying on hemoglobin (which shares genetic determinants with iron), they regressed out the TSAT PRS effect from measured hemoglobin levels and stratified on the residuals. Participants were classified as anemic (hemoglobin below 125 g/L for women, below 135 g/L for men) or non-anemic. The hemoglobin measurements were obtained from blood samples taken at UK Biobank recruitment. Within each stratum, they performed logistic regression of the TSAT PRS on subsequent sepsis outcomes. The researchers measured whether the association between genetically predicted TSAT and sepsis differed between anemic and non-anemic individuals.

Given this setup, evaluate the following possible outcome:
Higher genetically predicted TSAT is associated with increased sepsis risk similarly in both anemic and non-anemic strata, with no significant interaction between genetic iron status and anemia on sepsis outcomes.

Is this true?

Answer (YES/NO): NO